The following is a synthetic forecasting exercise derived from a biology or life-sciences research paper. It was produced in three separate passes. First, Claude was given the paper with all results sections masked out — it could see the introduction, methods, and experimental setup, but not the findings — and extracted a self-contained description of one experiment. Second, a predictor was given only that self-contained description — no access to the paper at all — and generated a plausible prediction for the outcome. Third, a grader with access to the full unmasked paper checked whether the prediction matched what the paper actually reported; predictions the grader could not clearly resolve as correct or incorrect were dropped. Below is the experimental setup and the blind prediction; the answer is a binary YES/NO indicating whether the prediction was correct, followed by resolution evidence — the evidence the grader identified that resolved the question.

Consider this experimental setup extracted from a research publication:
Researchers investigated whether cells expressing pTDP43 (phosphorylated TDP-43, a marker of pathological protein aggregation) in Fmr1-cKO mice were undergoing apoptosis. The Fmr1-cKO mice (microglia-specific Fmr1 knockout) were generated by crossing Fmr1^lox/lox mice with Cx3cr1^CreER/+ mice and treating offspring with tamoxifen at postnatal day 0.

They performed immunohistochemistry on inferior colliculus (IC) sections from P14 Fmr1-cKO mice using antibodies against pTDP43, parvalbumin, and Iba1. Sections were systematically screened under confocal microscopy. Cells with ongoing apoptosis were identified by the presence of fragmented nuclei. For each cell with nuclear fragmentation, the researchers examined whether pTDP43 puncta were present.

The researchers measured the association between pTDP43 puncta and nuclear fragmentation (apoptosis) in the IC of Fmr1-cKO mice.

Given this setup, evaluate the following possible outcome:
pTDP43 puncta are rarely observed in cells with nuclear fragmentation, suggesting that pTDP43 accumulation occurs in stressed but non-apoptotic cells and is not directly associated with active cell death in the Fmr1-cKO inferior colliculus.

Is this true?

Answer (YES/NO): NO